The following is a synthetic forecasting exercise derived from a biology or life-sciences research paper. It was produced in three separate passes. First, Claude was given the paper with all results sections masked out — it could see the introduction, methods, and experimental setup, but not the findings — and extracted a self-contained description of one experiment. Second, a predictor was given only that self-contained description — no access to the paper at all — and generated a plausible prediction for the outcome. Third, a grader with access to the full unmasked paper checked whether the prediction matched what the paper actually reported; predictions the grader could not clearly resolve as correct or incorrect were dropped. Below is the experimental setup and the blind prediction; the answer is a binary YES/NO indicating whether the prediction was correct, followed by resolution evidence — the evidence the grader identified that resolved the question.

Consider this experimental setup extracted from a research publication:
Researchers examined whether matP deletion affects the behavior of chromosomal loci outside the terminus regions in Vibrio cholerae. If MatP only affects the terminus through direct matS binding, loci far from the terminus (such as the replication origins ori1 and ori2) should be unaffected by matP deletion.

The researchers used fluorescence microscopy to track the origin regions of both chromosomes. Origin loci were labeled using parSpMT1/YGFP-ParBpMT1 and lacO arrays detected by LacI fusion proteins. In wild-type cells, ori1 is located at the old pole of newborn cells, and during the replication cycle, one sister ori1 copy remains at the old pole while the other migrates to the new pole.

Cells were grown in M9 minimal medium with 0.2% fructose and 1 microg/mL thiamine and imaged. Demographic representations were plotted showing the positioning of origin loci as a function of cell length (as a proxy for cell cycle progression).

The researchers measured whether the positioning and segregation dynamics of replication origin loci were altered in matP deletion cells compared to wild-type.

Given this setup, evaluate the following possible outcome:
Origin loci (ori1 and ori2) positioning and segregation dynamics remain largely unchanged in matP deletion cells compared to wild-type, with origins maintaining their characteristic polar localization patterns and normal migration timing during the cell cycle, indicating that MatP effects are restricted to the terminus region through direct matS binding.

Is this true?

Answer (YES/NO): YES